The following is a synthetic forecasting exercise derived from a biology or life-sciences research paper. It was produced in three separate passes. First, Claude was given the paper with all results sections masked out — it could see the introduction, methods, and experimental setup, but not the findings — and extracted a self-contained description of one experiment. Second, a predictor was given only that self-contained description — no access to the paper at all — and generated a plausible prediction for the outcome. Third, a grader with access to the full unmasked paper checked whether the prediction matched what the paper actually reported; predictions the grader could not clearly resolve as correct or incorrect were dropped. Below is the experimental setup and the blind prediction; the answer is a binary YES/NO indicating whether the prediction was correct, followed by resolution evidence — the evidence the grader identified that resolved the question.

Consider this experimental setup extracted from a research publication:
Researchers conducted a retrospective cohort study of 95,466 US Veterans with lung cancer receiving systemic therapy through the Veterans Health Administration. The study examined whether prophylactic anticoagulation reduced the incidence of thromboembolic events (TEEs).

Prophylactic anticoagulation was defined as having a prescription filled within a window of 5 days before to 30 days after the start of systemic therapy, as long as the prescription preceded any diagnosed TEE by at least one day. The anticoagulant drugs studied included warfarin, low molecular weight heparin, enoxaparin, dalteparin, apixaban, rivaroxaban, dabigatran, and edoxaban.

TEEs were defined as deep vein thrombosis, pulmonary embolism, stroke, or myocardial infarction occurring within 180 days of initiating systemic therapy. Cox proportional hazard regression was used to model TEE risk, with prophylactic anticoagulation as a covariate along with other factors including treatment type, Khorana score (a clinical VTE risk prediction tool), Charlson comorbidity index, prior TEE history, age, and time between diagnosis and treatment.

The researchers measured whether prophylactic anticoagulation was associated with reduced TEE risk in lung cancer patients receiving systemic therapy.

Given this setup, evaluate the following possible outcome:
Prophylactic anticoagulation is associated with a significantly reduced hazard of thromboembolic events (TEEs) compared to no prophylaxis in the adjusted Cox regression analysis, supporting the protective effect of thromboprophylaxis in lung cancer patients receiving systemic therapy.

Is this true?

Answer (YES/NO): NO